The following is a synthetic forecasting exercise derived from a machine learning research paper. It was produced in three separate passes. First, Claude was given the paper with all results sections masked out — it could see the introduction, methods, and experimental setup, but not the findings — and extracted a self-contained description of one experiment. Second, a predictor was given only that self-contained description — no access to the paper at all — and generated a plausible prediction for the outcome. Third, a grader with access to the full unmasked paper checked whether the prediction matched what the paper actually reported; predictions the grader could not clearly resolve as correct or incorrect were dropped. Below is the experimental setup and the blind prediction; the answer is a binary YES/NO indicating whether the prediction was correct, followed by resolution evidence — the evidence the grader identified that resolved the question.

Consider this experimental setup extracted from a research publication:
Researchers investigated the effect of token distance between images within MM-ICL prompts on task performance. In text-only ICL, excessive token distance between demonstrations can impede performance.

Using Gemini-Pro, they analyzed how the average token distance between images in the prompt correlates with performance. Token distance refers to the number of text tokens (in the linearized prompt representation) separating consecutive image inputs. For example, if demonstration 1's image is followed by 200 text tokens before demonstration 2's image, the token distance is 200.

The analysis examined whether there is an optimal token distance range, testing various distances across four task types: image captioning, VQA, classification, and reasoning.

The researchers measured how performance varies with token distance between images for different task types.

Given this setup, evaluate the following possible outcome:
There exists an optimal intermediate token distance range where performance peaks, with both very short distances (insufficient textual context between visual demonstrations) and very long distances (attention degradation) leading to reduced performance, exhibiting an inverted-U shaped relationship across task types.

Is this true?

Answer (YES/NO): NO